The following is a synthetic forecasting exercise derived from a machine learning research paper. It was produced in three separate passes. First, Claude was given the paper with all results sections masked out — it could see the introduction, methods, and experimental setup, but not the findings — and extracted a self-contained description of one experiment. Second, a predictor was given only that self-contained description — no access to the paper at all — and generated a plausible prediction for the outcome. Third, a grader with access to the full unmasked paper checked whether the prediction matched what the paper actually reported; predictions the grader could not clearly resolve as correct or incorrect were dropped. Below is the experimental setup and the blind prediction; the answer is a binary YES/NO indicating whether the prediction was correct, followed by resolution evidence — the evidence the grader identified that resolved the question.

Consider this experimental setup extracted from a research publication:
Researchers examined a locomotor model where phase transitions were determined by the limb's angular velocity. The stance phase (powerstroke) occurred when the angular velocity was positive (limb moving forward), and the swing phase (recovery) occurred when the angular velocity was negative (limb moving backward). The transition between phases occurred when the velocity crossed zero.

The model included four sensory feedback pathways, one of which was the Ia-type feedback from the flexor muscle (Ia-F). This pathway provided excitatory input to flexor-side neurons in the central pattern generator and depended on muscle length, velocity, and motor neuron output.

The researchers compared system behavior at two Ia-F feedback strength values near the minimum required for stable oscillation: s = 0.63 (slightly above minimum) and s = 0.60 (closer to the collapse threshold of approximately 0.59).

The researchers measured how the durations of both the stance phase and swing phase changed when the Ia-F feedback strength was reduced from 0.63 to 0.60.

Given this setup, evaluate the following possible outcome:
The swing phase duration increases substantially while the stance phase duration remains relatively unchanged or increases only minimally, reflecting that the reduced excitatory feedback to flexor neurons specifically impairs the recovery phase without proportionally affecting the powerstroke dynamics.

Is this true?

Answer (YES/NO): NO